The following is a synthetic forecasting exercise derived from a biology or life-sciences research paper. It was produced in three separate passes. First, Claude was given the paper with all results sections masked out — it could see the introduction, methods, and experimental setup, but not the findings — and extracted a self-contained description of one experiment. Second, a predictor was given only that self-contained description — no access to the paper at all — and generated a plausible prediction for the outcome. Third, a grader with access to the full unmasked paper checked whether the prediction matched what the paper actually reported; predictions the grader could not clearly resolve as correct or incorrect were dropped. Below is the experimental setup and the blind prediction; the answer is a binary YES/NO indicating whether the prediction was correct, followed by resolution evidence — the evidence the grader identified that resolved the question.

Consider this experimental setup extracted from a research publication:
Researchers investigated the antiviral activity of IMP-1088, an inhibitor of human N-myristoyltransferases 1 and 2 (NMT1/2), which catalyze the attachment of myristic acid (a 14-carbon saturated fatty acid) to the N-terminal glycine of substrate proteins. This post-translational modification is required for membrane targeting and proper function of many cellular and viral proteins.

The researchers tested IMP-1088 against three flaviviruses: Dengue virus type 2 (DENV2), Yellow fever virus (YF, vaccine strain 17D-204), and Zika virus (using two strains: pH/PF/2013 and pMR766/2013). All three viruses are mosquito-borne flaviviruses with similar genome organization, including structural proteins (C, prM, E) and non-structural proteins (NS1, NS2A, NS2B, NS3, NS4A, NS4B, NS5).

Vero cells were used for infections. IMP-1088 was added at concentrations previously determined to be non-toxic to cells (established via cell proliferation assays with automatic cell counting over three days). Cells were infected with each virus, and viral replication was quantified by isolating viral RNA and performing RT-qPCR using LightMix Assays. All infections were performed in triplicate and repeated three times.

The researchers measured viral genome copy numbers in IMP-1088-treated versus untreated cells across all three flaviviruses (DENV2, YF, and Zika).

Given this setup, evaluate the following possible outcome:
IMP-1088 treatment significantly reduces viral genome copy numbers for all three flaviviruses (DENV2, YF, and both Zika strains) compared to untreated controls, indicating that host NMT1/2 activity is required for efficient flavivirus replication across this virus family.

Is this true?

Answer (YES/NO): NO